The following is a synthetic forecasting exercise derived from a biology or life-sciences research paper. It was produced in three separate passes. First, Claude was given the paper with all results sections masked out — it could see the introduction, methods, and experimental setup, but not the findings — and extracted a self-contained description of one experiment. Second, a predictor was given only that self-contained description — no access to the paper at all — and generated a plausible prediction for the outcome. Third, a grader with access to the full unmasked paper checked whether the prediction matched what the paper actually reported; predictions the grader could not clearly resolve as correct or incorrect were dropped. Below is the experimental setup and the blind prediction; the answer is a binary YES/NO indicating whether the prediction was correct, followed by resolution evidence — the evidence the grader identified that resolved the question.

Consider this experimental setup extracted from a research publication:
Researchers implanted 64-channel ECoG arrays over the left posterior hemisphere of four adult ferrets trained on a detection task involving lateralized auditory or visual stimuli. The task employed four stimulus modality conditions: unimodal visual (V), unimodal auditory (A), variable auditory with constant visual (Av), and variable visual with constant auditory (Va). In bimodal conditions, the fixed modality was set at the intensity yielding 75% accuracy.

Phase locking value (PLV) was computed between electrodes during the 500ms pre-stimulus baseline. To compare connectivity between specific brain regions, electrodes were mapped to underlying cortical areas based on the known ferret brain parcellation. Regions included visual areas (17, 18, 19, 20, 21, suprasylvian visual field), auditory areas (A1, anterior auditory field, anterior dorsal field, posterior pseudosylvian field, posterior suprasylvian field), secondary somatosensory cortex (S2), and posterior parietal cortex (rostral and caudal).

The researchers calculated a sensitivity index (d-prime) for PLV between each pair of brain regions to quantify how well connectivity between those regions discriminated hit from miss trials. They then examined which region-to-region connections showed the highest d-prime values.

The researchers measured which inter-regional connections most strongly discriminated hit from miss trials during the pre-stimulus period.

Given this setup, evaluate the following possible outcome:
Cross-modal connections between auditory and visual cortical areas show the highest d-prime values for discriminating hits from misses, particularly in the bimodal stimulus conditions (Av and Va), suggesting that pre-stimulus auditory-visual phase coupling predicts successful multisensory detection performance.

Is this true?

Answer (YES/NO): NO